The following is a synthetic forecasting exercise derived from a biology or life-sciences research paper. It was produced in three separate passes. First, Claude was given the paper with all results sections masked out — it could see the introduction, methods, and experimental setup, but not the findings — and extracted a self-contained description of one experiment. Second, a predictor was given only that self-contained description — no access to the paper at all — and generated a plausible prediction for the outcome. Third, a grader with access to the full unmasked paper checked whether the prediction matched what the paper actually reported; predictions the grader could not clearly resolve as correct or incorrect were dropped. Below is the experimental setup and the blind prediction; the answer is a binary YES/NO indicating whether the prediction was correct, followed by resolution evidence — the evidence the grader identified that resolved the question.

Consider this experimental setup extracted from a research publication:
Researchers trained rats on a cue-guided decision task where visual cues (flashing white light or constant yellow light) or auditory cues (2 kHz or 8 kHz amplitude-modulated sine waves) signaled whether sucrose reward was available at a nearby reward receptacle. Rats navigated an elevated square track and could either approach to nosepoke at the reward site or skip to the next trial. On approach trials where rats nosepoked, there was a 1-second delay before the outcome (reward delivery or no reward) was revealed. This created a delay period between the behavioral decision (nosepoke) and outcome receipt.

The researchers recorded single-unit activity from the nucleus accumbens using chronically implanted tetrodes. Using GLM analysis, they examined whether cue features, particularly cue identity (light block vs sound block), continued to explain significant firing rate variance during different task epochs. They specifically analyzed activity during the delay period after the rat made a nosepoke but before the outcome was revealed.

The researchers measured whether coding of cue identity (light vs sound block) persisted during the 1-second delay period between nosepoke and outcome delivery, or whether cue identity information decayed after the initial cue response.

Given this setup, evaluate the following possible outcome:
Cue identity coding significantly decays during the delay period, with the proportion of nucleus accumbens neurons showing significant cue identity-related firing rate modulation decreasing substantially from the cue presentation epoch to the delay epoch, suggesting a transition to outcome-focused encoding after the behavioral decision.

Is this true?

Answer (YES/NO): NO